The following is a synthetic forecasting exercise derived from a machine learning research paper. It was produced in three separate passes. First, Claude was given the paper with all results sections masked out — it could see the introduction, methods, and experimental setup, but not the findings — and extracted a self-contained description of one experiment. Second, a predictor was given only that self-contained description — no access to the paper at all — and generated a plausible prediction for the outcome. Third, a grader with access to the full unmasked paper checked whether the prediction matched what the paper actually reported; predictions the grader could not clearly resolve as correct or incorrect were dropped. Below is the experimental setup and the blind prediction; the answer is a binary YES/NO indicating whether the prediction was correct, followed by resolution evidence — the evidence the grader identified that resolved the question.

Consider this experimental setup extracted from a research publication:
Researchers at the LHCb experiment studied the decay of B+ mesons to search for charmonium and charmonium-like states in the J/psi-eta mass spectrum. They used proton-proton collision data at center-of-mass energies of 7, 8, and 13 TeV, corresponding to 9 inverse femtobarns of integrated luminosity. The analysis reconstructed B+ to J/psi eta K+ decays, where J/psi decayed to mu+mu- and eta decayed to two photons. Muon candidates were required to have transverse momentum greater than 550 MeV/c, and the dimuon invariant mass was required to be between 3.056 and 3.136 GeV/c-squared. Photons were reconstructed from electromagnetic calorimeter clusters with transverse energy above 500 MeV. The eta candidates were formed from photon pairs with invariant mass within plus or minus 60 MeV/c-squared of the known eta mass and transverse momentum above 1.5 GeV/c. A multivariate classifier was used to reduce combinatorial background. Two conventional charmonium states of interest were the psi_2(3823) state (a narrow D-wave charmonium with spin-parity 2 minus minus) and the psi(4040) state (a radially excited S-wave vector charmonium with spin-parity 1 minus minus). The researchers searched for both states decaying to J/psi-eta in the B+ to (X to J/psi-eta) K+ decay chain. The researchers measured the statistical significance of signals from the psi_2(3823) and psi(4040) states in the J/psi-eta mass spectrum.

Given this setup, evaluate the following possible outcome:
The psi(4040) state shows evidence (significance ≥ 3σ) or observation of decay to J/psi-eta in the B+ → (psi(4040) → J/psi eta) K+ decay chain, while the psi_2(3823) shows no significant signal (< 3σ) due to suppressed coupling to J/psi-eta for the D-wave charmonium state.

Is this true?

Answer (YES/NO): NO